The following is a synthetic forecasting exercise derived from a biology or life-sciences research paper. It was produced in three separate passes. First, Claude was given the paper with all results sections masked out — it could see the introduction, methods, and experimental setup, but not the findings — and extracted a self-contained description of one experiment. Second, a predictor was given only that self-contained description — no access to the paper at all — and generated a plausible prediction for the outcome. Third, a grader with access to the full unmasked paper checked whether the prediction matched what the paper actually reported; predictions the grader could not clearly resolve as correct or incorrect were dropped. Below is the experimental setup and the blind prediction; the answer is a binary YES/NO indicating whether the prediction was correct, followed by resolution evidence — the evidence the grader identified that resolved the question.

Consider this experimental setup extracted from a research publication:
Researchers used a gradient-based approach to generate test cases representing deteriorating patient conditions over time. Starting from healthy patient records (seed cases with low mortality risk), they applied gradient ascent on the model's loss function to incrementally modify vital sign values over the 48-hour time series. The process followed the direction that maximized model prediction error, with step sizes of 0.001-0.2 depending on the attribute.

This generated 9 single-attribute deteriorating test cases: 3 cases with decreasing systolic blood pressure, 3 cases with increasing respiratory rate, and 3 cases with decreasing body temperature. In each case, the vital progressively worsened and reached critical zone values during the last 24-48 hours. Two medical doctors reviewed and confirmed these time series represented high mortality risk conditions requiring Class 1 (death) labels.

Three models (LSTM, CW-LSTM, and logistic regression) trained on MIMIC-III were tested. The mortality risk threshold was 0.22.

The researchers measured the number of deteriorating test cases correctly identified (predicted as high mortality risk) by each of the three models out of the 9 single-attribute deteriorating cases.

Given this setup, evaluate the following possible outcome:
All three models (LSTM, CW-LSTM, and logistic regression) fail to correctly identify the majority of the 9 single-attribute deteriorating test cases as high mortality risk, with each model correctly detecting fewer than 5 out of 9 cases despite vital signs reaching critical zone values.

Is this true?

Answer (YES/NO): NO